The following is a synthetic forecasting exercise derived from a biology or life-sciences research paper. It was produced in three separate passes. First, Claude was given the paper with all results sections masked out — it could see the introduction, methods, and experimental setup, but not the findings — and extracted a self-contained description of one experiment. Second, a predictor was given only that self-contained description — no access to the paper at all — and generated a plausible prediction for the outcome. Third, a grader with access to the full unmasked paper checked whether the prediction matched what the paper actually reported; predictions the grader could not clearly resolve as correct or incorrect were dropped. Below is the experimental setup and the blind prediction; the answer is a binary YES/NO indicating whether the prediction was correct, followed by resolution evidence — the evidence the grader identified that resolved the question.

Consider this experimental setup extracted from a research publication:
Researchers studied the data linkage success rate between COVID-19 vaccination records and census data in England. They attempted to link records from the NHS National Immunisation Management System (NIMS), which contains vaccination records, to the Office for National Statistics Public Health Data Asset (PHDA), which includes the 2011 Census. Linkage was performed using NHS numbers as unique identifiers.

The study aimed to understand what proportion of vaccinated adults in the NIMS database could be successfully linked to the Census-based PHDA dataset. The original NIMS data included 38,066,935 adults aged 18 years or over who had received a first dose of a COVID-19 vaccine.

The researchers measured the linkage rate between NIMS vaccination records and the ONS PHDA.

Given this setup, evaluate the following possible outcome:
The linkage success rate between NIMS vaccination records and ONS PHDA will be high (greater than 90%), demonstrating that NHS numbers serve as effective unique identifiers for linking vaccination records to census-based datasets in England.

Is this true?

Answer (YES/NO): NO